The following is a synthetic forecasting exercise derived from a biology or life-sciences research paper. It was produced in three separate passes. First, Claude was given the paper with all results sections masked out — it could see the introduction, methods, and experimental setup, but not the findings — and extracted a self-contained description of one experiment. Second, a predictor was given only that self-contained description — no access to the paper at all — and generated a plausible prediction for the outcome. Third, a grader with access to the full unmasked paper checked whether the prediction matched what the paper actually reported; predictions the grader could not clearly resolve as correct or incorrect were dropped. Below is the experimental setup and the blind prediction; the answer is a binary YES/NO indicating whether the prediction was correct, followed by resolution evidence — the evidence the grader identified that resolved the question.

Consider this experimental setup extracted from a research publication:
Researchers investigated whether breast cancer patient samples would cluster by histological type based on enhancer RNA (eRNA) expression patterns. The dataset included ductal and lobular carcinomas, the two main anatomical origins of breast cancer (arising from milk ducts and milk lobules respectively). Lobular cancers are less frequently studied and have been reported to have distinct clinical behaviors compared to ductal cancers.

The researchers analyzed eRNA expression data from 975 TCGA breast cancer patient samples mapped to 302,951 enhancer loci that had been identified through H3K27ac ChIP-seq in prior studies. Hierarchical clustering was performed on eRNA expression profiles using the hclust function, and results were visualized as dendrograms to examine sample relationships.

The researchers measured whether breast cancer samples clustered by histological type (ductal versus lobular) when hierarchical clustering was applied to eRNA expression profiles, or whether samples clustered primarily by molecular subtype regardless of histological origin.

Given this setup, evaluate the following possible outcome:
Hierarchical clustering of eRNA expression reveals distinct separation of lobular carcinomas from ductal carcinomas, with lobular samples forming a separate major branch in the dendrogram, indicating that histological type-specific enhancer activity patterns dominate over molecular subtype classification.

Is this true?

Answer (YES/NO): NO